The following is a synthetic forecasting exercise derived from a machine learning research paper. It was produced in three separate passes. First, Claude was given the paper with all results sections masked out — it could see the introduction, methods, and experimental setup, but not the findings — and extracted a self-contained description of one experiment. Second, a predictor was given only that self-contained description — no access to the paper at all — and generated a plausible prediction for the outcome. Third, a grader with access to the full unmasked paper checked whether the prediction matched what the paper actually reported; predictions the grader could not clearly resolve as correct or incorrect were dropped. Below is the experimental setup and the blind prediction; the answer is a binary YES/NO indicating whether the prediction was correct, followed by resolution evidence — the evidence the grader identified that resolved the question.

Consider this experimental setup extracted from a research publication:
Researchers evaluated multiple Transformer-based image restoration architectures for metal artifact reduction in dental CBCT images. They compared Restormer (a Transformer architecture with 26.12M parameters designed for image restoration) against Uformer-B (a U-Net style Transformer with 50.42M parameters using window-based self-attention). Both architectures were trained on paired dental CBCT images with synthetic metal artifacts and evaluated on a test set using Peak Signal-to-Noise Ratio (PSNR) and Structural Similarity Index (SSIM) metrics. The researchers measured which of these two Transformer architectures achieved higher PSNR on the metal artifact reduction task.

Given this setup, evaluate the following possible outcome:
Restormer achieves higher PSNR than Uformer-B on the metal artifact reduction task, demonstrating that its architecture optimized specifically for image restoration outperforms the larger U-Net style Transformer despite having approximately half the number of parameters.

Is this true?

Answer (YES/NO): NO